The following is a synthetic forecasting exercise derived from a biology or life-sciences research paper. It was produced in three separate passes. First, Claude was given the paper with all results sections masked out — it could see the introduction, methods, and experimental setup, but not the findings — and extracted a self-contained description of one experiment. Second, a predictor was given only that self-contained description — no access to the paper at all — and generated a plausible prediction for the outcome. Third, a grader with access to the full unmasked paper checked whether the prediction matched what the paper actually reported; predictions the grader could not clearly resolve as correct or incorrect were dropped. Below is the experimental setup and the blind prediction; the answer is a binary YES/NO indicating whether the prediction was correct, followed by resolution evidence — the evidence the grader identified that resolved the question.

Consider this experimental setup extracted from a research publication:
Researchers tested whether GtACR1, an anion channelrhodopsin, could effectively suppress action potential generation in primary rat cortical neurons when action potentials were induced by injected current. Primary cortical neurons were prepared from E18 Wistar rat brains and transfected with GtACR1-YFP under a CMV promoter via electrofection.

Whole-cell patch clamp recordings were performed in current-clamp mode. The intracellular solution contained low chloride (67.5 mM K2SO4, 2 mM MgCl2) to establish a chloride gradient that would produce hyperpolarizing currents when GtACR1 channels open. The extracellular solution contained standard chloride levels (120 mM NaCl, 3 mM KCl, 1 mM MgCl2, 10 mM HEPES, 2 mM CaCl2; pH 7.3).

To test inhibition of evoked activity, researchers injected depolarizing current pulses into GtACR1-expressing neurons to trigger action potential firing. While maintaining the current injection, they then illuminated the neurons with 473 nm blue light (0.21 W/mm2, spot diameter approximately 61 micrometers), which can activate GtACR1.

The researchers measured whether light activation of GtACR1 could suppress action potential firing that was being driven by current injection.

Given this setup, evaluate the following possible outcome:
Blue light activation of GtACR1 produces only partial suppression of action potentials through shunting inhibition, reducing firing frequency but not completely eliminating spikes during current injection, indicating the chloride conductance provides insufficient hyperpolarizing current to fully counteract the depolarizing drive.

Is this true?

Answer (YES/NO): NO